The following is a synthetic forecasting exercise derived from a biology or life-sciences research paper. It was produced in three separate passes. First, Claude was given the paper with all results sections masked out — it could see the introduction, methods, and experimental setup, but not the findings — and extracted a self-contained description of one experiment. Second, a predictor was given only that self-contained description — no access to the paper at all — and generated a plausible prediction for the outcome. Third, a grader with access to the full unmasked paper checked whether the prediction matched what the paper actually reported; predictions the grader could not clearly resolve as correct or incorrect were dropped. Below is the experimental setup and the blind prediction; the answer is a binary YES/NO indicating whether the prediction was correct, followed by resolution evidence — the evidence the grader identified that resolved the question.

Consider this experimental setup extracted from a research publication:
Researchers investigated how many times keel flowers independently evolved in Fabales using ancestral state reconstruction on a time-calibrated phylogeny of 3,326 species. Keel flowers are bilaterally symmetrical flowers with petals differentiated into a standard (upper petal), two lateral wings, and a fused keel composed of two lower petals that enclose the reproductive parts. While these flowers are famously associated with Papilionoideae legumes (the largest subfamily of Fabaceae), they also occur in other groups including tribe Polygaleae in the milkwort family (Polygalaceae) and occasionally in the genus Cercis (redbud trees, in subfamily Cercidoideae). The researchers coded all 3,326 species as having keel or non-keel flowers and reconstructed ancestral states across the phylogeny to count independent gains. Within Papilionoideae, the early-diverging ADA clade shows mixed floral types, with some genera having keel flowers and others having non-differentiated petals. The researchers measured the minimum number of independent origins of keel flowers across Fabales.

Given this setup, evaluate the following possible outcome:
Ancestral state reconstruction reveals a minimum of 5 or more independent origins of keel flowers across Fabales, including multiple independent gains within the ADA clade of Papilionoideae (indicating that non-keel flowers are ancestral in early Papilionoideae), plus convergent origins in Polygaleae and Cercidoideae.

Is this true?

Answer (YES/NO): YES